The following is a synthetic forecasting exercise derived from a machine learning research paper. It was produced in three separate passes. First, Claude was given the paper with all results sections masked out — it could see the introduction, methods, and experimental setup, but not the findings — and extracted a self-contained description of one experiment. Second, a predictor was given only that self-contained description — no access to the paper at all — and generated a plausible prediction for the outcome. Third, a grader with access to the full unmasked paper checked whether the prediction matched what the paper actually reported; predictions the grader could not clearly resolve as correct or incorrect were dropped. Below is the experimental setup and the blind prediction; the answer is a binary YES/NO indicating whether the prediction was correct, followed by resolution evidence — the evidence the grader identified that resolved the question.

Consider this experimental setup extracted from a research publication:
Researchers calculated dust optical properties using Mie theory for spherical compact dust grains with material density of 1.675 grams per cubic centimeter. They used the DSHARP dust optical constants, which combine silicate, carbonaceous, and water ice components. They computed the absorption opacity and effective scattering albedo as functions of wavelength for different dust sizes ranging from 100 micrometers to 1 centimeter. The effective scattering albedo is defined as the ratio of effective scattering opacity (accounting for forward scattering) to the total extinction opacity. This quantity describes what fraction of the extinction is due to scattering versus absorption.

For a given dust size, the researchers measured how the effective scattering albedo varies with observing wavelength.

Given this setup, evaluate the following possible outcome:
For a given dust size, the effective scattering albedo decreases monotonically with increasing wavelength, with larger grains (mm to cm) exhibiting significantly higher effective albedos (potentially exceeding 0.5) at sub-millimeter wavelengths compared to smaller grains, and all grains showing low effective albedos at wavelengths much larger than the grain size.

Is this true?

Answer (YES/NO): NO